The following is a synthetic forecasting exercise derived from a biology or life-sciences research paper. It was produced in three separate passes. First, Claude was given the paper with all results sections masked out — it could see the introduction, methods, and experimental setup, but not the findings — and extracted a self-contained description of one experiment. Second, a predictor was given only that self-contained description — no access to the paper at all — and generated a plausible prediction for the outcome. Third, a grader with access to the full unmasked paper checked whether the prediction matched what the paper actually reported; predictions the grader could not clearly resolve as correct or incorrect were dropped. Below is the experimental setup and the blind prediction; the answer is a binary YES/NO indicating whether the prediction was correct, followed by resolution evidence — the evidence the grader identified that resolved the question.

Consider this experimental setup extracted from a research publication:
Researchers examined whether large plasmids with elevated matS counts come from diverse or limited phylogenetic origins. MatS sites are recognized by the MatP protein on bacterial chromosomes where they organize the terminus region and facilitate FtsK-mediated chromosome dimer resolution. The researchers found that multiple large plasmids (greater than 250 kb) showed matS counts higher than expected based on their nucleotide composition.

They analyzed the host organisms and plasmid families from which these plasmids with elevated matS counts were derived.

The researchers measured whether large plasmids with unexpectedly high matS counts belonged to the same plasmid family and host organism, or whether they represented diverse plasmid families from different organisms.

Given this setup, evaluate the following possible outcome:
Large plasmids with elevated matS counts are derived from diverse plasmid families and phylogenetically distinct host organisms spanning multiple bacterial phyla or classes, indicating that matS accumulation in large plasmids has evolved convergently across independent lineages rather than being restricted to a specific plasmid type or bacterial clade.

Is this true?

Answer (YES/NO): NO